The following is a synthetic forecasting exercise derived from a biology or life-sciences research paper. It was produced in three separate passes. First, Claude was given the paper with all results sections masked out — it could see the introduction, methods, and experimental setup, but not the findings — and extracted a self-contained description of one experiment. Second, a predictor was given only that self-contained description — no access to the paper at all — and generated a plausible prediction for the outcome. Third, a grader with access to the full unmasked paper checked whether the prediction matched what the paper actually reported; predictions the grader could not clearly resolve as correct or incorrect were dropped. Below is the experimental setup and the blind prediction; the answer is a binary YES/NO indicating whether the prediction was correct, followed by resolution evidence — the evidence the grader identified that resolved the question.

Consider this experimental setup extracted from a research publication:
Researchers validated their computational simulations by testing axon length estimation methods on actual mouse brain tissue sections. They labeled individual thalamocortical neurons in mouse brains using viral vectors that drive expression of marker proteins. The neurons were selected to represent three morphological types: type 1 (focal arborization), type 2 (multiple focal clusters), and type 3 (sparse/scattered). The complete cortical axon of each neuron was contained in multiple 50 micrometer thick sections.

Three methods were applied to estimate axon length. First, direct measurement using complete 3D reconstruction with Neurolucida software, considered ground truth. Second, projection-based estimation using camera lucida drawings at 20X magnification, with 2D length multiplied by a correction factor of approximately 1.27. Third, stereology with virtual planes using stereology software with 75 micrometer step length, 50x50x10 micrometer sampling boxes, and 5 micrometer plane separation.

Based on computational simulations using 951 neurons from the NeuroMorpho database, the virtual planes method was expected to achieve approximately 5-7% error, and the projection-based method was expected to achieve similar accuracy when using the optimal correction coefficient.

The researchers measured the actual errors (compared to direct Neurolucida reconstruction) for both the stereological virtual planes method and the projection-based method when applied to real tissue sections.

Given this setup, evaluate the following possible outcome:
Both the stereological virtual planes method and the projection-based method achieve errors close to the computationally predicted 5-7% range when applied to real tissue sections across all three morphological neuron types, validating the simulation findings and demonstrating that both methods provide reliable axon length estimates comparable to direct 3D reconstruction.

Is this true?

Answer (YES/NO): NO